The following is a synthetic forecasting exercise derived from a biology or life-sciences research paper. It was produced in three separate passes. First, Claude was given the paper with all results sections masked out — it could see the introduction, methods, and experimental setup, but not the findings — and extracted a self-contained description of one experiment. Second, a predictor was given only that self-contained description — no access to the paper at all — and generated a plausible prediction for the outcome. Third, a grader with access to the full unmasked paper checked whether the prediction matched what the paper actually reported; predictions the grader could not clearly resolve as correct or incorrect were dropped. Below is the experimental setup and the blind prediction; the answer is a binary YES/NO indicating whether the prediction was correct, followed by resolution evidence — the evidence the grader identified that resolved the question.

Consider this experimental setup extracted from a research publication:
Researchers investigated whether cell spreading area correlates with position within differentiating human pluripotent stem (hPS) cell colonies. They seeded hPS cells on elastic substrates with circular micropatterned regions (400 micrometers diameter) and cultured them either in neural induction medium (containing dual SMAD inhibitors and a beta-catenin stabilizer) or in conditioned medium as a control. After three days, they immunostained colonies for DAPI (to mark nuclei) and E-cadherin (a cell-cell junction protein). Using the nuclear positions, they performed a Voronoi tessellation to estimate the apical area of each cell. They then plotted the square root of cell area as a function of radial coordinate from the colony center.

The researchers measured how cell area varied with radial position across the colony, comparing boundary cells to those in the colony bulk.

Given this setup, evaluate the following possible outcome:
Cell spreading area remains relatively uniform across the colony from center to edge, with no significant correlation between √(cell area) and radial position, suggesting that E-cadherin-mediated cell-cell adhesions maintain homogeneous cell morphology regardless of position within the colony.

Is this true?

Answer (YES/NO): NO